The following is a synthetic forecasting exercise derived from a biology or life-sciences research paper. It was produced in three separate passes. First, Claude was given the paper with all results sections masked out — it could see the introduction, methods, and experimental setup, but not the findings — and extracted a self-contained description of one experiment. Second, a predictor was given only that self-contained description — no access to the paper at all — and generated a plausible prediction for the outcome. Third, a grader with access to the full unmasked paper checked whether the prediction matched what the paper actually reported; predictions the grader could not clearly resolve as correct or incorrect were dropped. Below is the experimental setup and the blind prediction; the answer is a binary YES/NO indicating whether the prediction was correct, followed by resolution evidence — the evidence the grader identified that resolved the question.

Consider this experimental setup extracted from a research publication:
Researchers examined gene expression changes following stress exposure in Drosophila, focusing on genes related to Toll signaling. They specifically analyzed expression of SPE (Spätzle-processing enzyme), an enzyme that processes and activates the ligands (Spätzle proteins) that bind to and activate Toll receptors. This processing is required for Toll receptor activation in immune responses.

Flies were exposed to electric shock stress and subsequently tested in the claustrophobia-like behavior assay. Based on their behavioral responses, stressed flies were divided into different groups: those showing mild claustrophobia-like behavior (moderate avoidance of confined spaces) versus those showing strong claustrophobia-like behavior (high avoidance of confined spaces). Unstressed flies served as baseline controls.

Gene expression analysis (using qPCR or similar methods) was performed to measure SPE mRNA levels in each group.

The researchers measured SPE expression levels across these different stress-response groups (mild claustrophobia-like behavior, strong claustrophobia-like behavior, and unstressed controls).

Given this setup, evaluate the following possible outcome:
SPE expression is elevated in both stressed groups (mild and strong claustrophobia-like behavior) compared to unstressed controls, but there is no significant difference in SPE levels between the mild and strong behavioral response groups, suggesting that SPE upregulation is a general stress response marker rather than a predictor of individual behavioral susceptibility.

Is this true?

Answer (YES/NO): NO